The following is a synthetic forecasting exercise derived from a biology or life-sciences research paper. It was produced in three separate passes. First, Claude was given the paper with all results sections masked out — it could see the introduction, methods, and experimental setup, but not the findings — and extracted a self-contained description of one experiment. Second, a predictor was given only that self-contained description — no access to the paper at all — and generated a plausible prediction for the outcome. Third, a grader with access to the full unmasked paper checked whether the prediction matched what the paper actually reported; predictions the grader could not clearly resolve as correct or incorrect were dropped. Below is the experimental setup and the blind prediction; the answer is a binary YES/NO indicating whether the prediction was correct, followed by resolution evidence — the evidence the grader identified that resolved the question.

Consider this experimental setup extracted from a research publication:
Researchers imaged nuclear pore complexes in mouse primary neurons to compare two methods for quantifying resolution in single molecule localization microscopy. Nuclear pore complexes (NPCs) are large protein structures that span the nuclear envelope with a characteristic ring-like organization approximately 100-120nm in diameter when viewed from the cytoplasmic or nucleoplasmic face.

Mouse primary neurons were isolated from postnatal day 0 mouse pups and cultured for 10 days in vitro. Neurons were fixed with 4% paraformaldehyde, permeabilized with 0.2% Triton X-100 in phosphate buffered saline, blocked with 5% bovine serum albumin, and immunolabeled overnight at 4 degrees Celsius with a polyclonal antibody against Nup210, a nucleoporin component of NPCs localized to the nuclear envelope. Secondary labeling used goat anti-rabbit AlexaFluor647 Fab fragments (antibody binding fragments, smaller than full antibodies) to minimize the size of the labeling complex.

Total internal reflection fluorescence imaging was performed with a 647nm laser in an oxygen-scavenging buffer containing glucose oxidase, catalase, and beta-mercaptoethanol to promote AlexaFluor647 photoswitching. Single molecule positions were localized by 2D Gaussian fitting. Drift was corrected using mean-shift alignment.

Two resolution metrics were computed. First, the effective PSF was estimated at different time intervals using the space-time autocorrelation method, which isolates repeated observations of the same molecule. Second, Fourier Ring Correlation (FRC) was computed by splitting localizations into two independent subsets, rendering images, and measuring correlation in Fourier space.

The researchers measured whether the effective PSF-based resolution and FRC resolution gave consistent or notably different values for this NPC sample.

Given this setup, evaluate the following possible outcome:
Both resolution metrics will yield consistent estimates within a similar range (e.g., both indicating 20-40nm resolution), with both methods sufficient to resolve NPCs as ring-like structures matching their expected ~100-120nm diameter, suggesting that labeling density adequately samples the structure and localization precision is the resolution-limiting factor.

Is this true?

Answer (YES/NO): NO